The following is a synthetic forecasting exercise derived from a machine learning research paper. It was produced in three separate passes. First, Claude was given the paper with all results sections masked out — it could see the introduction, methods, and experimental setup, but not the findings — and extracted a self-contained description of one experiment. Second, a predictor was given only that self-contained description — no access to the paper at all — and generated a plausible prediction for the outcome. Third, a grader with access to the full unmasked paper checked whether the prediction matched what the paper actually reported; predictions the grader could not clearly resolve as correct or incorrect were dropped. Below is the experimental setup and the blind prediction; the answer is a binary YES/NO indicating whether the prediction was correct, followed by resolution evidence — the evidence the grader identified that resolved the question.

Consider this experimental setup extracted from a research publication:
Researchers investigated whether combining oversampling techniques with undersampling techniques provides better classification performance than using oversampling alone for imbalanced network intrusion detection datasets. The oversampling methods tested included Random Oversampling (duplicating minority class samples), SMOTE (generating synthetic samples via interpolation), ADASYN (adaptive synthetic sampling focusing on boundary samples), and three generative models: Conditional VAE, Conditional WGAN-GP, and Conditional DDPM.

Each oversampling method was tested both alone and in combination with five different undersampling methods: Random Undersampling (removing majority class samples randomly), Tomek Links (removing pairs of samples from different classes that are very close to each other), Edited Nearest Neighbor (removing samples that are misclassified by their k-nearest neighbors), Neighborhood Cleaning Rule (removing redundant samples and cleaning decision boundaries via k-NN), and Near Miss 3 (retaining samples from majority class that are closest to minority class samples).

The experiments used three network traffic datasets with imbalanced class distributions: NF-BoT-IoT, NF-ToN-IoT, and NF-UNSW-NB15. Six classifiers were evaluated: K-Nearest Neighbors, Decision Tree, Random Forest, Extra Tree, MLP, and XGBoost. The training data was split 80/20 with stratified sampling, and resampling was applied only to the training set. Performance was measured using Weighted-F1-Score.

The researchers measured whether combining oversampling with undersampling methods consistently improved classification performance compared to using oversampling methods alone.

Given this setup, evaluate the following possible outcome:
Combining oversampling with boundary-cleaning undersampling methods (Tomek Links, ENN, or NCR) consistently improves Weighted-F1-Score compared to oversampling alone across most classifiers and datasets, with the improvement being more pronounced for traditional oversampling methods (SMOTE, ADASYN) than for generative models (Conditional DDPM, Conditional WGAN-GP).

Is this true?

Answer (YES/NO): NO